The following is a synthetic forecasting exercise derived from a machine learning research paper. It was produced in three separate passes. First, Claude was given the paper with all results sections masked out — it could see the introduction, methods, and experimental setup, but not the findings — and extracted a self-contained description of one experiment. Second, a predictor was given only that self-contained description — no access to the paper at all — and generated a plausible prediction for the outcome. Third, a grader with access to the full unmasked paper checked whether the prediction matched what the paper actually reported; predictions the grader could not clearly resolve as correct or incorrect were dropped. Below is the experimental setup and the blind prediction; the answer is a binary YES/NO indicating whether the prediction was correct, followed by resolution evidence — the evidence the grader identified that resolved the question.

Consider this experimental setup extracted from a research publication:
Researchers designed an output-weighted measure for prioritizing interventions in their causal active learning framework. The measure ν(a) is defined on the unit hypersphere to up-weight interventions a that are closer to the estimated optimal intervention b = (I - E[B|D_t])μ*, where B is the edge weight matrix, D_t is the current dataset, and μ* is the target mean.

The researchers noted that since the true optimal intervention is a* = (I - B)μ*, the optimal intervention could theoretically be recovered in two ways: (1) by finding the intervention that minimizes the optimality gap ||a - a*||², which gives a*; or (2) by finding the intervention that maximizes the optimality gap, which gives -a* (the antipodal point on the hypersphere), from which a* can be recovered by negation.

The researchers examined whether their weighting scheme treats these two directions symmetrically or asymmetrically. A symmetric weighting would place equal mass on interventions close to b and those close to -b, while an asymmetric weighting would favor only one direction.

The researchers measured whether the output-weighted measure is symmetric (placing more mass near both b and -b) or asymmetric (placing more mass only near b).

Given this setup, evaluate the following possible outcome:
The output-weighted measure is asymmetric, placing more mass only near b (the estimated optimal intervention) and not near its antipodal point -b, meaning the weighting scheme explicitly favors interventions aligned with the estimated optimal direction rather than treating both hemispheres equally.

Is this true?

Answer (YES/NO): NO